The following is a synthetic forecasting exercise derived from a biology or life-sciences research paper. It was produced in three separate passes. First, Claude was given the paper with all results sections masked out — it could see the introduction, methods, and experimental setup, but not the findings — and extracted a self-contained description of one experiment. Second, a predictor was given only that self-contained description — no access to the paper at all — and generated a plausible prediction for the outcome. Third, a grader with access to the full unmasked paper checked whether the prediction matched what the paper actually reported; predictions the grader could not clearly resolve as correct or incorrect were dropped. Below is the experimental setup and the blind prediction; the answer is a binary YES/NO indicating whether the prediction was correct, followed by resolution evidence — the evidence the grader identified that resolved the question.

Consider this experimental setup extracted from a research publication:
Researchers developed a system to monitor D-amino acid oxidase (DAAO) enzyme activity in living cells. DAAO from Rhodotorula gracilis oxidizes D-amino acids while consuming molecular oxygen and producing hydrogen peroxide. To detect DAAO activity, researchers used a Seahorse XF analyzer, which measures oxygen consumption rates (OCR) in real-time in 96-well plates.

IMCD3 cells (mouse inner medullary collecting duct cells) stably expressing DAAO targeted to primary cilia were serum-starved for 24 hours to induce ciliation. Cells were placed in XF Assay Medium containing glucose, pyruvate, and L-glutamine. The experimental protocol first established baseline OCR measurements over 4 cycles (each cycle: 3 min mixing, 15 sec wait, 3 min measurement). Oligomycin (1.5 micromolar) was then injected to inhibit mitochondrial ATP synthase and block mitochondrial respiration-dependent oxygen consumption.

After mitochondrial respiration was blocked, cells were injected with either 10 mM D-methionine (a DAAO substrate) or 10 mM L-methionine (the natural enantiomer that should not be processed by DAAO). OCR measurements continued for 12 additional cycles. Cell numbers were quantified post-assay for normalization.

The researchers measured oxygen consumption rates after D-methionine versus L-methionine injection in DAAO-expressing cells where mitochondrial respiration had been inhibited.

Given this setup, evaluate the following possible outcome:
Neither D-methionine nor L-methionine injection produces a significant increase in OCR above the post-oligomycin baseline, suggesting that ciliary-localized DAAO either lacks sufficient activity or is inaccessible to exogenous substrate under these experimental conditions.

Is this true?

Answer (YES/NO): NO